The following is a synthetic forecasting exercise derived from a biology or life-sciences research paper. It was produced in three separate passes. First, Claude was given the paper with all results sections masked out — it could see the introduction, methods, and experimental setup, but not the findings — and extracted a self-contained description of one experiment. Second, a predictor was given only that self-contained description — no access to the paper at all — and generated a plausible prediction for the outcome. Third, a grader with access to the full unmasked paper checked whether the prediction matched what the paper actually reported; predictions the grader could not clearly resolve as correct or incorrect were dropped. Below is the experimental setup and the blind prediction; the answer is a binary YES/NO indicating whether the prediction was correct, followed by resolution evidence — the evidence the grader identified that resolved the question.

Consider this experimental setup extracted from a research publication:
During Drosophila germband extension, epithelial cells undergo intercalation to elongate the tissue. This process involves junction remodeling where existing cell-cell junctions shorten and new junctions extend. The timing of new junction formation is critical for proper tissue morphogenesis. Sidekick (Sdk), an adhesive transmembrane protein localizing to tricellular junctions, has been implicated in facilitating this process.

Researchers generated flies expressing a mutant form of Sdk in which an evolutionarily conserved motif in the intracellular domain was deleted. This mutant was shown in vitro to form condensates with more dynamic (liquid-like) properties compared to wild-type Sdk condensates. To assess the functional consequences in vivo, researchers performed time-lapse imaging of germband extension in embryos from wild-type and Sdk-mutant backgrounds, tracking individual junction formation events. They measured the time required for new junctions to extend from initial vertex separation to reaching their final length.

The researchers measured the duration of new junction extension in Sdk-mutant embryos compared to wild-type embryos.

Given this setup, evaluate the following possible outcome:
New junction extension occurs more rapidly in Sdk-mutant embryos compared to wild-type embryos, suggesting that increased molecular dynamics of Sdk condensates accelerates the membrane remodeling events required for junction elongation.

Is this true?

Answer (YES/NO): NO